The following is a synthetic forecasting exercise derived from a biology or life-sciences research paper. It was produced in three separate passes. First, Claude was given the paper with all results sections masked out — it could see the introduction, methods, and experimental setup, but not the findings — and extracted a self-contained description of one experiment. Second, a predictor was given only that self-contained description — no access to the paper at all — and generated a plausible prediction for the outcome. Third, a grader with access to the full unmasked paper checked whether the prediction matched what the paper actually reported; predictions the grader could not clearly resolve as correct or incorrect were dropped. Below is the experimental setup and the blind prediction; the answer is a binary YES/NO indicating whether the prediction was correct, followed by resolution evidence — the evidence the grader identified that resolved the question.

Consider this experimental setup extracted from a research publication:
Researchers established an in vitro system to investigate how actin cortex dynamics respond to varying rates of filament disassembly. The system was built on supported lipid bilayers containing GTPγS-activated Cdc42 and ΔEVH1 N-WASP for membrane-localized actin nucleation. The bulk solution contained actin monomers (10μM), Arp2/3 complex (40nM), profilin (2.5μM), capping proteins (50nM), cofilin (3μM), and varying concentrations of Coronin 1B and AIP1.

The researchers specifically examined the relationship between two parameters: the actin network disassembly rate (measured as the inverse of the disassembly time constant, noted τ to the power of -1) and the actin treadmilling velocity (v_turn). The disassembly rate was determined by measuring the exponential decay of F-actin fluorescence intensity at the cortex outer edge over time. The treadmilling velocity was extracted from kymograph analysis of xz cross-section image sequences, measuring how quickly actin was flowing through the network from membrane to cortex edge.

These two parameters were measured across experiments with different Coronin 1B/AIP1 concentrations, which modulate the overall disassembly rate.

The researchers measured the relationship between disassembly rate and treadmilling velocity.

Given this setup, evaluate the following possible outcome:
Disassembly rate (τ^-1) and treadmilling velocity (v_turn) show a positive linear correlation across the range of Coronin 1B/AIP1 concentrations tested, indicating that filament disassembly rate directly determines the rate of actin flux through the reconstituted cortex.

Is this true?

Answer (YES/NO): YES